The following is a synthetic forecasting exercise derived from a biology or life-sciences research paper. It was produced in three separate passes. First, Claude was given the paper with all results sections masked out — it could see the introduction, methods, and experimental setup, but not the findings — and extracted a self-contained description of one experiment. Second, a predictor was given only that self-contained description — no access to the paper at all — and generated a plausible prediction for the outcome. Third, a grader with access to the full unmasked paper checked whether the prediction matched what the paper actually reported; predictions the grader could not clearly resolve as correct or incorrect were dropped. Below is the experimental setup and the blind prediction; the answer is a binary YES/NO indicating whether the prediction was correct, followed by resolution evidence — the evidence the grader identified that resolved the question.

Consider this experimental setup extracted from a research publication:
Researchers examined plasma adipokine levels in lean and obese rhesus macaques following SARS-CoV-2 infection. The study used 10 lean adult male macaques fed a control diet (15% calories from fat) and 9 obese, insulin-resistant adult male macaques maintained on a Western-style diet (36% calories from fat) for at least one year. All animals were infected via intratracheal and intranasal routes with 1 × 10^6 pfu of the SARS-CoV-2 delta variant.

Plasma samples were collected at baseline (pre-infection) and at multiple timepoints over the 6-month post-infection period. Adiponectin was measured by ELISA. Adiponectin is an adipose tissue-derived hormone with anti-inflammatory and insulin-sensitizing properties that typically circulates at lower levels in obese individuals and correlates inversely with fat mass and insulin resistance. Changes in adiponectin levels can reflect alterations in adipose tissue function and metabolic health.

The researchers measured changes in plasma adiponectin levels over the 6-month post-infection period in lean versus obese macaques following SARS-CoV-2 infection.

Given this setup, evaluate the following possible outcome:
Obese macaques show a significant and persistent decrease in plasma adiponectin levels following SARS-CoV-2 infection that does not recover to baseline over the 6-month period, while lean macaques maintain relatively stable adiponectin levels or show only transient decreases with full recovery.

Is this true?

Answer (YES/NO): NO